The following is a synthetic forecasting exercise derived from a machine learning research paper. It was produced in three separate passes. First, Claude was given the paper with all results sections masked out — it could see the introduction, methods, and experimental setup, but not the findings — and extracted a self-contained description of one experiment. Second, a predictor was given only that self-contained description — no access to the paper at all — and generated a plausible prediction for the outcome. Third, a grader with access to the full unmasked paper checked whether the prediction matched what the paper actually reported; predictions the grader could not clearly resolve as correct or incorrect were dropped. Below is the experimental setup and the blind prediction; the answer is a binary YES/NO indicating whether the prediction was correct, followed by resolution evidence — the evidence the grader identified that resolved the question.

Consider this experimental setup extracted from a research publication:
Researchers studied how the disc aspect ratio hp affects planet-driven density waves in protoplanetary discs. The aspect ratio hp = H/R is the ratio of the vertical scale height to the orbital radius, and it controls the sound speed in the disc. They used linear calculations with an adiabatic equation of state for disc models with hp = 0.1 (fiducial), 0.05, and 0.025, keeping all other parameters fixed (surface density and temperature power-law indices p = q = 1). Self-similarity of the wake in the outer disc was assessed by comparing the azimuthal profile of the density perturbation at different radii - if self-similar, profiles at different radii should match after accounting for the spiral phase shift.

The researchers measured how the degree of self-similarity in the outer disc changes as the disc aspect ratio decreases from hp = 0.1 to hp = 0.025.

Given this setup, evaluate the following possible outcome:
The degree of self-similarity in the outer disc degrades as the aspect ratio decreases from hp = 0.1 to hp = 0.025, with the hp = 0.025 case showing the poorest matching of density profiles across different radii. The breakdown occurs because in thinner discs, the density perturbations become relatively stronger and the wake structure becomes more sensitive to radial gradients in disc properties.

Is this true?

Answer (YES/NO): YES